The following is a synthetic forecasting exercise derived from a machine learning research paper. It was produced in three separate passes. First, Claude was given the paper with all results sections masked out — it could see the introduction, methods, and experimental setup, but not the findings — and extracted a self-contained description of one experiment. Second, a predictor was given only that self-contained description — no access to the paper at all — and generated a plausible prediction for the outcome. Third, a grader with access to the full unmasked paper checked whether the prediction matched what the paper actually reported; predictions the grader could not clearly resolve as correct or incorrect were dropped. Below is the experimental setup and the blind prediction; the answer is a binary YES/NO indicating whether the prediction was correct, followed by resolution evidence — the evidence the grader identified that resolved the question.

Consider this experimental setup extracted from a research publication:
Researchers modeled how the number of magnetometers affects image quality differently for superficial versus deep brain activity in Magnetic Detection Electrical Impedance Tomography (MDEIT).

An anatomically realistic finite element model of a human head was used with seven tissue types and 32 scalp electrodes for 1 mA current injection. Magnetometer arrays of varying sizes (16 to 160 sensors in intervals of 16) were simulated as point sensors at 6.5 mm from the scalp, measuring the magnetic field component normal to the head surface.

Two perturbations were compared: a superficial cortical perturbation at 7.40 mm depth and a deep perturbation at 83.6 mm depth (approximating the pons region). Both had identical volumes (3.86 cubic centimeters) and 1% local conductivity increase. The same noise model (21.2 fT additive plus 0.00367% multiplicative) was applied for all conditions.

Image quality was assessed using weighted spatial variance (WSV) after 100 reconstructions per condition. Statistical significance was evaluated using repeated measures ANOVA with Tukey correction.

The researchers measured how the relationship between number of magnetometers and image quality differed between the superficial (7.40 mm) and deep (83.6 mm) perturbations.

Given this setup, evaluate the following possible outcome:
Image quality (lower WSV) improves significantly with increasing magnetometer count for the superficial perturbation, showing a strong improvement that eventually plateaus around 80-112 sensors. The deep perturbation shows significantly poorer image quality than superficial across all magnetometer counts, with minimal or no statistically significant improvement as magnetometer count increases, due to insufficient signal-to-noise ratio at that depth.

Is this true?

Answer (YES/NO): NO